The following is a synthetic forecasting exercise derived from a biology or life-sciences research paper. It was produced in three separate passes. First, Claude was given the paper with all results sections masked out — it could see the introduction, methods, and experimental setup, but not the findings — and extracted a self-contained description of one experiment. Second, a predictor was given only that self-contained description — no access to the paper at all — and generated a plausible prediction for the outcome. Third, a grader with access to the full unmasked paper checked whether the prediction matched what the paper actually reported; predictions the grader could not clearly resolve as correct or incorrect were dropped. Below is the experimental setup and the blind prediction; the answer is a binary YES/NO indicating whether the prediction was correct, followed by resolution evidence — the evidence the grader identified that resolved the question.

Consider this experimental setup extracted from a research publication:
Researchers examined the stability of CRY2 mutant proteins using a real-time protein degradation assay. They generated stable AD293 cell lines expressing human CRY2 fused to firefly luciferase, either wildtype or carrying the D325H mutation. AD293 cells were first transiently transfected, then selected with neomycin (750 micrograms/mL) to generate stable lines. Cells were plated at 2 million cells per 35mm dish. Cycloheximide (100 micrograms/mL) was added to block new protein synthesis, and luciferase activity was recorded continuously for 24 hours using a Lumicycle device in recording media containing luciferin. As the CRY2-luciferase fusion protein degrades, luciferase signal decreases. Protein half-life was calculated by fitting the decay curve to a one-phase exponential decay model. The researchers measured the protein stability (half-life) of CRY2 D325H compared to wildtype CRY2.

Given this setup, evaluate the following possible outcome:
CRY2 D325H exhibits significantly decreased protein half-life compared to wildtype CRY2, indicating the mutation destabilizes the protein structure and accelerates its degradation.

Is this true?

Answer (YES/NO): YES